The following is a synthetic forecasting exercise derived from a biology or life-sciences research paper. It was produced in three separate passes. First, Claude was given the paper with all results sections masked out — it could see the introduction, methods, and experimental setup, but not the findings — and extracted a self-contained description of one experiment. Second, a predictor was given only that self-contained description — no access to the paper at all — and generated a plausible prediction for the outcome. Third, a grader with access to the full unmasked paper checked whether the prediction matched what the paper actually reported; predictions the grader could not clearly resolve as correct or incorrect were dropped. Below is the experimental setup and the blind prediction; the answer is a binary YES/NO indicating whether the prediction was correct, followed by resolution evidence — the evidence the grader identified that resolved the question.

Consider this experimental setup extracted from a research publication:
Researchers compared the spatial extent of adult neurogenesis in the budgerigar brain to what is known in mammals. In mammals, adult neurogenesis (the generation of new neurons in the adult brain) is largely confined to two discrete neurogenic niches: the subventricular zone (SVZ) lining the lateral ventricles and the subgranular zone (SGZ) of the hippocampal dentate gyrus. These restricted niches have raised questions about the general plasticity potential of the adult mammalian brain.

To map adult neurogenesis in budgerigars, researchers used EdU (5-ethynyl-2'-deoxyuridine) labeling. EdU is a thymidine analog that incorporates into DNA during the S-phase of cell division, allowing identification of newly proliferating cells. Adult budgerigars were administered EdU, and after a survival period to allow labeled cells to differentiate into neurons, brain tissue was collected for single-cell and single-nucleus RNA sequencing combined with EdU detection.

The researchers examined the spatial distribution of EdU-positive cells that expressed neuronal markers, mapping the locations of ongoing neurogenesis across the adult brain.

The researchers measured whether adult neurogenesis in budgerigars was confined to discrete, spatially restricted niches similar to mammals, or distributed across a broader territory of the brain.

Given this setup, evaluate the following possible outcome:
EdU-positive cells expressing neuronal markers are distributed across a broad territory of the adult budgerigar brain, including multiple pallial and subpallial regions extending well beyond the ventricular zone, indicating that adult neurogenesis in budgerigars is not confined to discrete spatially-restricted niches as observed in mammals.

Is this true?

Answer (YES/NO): YES